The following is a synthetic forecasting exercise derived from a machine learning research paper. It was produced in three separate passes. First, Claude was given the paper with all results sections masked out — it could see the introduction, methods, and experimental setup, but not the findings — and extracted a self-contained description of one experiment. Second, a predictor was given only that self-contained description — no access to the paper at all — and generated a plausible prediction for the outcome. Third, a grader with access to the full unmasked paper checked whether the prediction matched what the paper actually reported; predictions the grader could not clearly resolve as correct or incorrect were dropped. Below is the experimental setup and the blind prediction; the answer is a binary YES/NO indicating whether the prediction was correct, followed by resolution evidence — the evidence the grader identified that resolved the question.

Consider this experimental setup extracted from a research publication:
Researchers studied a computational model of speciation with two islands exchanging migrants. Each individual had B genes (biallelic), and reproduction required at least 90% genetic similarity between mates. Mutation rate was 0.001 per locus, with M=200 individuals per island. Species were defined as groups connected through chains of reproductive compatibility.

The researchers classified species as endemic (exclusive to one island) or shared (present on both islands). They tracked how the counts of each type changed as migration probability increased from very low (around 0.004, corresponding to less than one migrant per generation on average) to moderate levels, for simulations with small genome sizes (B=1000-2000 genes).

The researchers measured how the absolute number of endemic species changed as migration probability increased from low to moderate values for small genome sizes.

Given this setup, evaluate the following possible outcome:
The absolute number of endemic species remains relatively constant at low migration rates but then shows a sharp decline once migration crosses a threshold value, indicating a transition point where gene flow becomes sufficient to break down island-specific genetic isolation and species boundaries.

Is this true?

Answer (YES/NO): NO